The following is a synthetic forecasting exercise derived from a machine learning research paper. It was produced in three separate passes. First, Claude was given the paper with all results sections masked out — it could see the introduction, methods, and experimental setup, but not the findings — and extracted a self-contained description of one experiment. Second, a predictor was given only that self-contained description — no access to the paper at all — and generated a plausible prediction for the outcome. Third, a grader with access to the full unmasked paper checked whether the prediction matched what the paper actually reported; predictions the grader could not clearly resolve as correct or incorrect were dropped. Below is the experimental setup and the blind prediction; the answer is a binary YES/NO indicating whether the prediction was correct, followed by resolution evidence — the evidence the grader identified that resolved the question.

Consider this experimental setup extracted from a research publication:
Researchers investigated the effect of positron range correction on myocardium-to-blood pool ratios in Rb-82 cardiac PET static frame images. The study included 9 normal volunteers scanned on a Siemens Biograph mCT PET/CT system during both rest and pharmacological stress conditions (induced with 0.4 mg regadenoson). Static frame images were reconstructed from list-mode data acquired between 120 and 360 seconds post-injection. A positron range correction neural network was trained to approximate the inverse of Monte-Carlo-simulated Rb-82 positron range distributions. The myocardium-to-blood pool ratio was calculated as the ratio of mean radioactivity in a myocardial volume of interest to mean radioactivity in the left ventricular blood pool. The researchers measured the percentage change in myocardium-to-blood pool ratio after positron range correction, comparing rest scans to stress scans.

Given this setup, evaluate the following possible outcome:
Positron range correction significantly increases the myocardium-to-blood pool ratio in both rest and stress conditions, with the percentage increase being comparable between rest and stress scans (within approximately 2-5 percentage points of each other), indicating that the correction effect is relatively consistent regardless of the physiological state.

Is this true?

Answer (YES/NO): NO